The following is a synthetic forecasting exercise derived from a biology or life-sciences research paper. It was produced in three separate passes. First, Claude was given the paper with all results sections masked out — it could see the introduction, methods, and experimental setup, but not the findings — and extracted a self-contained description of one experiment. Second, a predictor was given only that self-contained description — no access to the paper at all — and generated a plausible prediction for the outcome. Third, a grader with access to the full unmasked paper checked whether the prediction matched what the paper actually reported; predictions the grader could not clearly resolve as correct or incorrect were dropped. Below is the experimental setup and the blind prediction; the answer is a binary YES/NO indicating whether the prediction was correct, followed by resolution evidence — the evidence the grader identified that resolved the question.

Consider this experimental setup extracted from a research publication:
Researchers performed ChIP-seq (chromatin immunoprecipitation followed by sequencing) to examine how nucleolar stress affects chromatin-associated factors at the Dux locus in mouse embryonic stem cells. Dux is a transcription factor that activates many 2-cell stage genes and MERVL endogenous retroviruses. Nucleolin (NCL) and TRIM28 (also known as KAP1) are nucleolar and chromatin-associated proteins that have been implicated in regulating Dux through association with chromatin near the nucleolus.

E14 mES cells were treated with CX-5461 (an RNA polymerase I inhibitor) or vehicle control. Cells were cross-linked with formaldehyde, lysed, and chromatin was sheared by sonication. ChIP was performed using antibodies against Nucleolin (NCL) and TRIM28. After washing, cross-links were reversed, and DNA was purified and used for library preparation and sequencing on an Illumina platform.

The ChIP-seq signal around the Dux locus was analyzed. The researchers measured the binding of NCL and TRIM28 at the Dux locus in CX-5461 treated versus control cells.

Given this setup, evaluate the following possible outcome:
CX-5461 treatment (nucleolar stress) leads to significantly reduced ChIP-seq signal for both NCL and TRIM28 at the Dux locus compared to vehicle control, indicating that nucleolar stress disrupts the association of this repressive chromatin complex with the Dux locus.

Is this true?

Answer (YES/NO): YES